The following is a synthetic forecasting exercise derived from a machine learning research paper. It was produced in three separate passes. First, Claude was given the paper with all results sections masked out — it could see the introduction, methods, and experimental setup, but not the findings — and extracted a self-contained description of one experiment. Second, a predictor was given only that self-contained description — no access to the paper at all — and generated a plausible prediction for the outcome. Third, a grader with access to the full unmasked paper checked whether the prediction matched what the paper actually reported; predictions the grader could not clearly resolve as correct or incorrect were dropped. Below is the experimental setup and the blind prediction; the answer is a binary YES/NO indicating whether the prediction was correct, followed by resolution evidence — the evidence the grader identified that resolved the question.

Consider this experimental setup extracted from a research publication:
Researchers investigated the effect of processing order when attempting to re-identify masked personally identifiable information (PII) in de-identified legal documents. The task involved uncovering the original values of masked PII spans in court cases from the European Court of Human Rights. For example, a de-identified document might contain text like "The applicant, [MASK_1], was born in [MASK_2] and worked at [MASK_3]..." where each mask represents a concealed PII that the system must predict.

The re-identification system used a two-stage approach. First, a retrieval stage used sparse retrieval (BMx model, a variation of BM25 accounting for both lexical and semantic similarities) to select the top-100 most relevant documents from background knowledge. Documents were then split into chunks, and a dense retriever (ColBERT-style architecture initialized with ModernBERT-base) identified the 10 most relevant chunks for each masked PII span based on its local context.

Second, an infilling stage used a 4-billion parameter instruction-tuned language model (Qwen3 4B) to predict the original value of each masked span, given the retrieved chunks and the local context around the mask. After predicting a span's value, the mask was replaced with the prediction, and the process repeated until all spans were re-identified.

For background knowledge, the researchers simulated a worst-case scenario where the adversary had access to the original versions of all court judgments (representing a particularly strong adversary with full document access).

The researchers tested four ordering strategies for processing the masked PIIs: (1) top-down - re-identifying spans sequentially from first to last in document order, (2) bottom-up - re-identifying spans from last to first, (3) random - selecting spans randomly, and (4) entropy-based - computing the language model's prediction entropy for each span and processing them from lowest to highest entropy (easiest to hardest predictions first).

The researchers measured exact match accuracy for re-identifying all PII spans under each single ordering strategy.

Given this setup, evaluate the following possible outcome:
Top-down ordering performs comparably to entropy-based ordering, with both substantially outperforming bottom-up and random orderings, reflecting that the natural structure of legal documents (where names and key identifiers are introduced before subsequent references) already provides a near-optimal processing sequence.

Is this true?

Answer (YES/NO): NO